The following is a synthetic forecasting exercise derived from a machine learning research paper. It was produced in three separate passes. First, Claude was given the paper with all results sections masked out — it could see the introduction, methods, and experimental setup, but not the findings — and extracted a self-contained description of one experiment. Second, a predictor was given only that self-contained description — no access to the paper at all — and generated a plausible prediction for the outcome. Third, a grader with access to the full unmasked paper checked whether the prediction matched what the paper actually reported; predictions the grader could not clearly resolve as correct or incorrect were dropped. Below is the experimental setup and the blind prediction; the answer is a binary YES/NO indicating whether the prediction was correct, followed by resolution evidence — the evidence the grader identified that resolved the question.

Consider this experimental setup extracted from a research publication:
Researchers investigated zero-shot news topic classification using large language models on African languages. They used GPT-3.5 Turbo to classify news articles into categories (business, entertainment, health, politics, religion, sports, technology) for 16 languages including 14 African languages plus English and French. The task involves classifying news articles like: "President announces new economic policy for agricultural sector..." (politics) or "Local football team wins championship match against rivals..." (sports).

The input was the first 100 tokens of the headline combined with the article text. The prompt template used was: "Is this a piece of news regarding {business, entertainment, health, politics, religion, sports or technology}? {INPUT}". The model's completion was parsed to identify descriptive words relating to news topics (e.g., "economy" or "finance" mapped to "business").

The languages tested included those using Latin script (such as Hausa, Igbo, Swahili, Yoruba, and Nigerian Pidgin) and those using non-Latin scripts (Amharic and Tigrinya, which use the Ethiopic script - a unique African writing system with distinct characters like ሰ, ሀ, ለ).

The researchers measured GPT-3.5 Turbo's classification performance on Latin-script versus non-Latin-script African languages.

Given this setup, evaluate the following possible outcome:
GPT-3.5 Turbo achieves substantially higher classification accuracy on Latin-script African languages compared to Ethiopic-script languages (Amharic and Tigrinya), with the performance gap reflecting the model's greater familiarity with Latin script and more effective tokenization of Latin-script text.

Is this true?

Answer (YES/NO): YES